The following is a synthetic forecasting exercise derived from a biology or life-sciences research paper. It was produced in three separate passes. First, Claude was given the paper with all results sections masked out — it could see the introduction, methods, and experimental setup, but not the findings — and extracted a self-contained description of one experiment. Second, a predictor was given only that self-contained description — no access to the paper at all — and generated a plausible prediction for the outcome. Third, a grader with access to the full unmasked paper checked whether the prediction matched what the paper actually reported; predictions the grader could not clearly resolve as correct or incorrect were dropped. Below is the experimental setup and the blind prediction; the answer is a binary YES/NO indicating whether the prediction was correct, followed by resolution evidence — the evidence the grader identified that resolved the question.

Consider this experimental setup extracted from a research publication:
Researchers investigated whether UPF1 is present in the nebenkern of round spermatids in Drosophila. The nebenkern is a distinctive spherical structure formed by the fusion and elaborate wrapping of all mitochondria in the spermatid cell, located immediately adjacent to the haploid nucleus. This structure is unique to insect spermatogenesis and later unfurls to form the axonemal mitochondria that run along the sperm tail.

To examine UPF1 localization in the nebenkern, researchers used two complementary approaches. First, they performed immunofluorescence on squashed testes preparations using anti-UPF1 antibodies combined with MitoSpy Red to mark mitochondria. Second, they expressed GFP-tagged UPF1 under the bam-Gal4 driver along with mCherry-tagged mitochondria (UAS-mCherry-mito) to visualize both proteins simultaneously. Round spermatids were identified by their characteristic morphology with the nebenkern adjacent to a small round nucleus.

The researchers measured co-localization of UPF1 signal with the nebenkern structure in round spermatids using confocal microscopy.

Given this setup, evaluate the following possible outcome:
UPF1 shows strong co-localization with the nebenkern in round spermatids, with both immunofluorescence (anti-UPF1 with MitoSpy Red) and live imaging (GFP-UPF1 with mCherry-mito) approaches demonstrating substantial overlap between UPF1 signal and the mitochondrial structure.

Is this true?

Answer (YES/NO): YES